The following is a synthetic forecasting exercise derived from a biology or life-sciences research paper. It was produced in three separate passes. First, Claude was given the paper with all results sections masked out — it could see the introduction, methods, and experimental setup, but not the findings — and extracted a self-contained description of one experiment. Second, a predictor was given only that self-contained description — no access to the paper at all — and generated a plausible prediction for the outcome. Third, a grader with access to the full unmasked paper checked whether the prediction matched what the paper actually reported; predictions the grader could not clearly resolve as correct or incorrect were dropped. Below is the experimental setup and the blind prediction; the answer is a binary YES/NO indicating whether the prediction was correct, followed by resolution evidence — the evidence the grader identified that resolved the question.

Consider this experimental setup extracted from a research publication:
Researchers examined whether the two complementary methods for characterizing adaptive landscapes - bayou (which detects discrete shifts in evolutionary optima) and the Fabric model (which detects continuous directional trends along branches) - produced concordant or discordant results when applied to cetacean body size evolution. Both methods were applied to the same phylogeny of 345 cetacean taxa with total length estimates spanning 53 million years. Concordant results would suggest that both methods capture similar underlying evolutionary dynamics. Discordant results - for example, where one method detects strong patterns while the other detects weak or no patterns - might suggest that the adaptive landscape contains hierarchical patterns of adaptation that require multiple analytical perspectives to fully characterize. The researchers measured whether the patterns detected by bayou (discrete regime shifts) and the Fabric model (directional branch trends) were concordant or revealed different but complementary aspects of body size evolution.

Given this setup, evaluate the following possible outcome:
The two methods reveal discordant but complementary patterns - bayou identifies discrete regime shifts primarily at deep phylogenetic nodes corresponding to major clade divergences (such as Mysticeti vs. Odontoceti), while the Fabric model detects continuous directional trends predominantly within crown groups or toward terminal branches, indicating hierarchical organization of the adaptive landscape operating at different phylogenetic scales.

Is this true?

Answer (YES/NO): NO